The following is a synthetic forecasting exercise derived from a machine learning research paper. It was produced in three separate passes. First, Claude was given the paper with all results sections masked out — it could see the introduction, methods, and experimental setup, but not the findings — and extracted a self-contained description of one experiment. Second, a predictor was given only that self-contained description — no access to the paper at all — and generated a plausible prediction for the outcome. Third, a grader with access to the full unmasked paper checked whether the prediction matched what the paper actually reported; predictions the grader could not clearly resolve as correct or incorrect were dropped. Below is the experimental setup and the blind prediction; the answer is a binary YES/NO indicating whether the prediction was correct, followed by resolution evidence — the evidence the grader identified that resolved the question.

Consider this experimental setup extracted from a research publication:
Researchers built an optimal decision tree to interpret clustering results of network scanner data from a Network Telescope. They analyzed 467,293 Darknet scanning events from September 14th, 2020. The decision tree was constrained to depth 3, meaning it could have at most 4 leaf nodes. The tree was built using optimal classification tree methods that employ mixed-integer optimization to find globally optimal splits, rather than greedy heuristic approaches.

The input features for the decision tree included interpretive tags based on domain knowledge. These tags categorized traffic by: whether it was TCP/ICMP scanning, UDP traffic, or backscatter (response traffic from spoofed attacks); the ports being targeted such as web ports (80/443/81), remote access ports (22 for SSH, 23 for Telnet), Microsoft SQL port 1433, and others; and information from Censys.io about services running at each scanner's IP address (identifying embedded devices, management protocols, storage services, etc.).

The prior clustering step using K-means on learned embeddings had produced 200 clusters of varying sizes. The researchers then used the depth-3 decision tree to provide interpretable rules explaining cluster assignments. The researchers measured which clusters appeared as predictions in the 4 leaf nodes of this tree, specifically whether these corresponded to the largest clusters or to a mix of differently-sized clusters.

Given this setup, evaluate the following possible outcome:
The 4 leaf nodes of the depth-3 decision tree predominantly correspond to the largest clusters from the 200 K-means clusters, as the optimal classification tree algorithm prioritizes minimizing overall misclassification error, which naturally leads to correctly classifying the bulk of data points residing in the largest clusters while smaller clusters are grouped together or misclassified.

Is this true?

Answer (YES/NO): YES